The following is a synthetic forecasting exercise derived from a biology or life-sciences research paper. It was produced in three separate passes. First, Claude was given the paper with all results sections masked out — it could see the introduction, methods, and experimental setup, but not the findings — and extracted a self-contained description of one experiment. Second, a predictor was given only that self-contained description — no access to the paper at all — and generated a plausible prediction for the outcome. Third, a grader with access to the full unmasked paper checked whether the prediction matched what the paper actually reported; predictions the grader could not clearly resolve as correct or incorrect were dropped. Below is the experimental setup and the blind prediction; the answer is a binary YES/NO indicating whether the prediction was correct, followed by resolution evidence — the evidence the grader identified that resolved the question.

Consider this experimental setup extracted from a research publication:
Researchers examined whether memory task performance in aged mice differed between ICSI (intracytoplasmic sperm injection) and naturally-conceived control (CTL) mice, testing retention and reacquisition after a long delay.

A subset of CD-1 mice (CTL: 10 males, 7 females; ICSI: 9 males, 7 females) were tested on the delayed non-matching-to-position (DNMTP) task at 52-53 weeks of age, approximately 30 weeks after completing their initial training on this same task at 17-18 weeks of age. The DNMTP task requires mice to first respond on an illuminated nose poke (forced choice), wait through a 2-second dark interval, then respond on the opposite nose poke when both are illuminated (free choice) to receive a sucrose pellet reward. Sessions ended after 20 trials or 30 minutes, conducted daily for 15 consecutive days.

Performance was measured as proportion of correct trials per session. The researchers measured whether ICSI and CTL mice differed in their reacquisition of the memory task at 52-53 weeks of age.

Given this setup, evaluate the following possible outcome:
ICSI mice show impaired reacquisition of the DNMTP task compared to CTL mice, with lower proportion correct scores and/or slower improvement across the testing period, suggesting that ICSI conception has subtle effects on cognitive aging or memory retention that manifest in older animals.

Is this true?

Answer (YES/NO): NO